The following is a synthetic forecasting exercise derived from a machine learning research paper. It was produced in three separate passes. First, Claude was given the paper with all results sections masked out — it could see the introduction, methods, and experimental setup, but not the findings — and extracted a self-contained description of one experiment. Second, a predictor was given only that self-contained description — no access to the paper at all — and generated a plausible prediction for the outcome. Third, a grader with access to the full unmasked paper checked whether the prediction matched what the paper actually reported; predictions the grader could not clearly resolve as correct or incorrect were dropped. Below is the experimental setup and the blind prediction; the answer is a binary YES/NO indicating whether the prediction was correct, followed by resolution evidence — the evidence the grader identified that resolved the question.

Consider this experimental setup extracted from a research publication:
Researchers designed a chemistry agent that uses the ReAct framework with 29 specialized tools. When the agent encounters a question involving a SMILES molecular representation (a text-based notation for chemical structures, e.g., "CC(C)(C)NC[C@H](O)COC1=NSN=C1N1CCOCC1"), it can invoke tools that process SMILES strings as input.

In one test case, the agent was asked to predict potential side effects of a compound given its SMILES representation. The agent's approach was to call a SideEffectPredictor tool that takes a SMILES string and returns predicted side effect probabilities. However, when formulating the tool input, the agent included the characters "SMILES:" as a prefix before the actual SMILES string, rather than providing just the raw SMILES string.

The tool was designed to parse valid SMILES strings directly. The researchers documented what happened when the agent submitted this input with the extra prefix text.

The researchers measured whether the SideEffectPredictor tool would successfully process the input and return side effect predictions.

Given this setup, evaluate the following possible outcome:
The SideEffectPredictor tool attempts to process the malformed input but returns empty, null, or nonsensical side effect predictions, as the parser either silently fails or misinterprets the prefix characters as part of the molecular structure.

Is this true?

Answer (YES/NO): NO